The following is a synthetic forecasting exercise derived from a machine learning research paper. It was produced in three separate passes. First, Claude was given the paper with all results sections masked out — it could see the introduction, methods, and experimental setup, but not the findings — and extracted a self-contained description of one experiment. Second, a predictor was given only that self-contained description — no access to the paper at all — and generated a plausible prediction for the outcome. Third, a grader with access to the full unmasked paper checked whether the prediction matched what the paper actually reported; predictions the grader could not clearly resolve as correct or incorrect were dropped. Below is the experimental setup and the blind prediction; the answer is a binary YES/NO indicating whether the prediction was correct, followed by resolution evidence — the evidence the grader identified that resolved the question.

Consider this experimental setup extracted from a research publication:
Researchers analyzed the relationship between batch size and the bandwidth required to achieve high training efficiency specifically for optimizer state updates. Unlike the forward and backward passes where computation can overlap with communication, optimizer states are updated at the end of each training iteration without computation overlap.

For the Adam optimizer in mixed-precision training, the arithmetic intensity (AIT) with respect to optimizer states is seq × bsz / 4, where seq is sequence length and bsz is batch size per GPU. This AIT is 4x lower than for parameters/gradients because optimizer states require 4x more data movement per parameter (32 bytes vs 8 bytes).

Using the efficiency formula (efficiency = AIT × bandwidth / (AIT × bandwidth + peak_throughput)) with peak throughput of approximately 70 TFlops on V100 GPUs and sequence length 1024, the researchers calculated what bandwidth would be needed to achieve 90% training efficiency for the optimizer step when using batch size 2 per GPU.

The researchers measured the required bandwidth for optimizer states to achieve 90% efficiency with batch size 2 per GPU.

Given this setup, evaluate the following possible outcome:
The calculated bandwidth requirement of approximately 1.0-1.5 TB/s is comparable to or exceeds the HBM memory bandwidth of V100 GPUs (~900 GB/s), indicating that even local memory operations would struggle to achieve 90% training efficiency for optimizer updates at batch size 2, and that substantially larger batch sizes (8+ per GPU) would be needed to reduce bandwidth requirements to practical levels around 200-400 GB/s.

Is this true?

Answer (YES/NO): YES